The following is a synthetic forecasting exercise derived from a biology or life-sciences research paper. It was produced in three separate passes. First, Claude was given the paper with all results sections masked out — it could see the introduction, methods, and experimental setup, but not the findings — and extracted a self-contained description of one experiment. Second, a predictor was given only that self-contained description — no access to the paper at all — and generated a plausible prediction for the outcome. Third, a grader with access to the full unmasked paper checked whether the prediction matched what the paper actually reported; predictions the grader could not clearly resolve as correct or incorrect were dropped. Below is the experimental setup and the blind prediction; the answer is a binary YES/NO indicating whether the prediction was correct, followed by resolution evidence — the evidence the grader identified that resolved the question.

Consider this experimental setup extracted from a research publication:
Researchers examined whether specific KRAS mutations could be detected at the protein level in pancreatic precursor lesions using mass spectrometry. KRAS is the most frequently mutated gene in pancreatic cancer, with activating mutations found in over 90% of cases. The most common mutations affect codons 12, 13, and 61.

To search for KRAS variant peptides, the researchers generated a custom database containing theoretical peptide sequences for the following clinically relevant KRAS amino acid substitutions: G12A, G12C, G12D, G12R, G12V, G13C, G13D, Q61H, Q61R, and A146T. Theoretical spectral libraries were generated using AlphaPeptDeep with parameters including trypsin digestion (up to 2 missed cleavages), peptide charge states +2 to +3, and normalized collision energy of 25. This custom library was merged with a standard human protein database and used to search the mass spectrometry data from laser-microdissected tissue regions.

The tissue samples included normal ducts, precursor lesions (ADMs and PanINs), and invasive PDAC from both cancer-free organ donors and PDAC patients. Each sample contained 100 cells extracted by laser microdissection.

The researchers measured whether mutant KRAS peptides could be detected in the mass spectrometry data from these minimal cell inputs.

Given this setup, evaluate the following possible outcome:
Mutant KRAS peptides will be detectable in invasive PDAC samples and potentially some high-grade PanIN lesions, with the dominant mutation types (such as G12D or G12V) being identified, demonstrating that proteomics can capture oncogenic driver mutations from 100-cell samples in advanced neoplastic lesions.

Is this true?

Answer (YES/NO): NO